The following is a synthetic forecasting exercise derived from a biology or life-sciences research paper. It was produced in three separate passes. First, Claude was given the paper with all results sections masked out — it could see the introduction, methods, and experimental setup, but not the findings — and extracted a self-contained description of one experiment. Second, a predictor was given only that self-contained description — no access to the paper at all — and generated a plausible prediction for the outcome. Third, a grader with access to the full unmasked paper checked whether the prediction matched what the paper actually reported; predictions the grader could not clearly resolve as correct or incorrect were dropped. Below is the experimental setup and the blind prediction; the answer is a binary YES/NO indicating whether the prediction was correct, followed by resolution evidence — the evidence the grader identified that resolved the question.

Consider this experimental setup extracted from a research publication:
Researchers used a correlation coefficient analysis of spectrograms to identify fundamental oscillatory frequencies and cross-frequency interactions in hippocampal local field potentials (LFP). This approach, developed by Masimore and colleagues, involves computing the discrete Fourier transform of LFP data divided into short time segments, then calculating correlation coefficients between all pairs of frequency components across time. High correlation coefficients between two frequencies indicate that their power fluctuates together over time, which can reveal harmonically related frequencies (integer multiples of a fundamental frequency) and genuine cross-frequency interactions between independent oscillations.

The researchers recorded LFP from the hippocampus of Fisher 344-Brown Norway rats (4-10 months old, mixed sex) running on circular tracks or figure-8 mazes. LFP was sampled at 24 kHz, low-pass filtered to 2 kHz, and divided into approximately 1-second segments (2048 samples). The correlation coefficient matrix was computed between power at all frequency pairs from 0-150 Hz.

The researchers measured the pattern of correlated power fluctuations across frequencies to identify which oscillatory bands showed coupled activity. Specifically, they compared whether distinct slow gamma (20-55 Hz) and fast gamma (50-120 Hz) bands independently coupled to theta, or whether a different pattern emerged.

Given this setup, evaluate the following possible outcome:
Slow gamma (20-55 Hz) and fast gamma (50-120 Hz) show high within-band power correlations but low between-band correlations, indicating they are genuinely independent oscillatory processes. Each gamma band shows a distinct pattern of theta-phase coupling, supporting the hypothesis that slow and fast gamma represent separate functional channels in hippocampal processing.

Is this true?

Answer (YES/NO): NO